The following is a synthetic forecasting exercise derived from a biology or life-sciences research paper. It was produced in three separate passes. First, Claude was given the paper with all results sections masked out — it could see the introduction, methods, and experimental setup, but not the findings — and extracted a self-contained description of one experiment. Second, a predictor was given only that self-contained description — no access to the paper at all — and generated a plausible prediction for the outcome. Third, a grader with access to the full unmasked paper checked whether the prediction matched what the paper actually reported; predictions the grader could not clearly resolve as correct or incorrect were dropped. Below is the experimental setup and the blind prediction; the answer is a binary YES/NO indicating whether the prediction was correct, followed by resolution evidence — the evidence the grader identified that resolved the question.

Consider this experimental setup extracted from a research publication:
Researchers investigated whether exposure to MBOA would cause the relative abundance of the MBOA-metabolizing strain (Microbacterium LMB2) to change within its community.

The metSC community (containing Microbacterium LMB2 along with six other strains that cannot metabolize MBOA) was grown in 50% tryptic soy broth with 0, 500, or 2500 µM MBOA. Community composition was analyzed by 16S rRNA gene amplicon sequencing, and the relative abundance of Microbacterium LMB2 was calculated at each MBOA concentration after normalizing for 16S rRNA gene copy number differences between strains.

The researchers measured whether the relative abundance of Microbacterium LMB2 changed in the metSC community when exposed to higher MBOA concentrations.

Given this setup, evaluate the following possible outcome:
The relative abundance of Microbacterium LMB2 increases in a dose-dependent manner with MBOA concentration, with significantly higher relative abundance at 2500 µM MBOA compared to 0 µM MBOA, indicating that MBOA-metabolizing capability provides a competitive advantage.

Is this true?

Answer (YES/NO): NO